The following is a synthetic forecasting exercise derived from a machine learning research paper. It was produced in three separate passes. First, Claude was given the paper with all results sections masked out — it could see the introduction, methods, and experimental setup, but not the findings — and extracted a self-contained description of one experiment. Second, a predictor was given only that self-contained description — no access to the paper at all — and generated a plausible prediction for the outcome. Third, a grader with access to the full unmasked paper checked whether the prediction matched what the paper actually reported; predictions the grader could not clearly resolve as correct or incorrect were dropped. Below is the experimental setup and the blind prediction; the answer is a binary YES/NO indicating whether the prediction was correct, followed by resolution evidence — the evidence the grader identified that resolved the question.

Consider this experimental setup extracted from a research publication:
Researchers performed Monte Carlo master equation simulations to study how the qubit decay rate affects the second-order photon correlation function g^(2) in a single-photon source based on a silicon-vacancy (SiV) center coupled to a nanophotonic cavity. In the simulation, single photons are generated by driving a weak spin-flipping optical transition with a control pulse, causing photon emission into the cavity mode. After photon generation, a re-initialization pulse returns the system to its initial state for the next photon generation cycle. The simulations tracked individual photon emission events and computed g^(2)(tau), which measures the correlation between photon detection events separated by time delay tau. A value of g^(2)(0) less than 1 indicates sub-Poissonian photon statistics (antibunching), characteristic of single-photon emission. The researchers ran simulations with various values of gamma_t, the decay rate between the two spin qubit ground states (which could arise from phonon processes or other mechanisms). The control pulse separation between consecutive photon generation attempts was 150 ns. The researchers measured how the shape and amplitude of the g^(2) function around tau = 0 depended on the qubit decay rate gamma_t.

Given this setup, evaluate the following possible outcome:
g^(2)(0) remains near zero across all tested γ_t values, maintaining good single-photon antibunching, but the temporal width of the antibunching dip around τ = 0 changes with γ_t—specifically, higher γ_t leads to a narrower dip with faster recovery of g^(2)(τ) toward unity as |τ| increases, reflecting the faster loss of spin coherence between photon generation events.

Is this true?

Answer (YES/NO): NO